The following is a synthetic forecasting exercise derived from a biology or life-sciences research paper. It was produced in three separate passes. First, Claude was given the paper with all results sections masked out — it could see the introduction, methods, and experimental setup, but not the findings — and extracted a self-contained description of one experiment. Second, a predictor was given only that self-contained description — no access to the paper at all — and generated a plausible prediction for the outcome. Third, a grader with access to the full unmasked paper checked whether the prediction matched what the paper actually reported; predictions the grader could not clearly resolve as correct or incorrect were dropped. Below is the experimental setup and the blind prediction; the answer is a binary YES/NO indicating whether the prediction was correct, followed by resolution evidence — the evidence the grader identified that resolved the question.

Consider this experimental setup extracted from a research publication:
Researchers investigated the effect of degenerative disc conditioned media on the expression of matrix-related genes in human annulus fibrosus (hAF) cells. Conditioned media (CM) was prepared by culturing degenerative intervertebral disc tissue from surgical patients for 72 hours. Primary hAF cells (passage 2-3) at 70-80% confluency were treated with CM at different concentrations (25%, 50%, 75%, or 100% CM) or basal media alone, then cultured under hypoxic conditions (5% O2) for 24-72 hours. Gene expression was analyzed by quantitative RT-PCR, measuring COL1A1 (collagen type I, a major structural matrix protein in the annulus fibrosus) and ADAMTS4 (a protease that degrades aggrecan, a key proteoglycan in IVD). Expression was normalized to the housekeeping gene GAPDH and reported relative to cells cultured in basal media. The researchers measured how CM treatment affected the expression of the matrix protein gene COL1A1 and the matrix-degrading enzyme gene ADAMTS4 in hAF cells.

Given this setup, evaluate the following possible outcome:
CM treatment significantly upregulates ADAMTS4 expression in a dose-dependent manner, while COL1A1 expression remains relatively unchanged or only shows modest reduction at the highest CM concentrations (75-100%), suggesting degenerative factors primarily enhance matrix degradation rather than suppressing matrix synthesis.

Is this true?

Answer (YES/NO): NO